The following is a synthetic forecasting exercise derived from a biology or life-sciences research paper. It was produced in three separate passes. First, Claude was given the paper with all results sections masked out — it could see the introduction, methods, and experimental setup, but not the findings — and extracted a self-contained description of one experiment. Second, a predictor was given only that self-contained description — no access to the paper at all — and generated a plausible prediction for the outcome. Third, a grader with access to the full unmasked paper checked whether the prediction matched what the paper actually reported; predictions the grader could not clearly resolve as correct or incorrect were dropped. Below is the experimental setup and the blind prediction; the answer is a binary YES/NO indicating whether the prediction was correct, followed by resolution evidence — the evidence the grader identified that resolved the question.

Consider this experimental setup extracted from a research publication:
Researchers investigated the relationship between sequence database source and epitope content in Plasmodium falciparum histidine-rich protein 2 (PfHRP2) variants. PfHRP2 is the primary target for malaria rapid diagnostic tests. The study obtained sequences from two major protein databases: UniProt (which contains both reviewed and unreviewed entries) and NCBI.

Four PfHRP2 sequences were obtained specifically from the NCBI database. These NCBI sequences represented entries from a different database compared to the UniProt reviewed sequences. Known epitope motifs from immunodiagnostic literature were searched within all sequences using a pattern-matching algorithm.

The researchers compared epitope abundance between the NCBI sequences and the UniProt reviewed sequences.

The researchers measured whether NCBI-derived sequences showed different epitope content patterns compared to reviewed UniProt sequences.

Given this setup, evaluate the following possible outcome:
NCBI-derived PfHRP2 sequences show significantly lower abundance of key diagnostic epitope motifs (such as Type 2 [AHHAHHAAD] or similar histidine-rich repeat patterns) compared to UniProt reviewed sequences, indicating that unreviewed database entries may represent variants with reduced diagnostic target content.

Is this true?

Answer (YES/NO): NO